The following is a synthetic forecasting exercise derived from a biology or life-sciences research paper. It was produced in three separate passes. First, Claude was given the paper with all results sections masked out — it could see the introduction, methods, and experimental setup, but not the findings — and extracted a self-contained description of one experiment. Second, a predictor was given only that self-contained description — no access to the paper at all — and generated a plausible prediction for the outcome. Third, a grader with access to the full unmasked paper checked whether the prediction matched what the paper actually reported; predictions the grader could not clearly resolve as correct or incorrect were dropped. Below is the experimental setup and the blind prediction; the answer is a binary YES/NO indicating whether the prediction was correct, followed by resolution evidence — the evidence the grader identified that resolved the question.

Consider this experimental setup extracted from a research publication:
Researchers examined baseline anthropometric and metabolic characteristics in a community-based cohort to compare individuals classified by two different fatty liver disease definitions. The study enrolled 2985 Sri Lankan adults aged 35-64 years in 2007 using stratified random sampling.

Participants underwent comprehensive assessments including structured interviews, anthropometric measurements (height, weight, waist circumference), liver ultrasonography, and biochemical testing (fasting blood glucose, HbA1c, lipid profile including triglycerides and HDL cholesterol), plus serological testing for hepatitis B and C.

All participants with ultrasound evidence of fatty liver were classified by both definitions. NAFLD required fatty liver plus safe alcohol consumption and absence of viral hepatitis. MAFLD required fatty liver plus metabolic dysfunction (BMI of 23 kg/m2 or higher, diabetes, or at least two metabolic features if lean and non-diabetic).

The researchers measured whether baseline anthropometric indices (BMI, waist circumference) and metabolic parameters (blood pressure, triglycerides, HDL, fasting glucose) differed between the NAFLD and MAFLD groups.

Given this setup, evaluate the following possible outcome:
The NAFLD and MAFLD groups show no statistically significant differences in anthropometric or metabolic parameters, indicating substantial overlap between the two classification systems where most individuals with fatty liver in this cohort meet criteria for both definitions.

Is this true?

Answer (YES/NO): YES